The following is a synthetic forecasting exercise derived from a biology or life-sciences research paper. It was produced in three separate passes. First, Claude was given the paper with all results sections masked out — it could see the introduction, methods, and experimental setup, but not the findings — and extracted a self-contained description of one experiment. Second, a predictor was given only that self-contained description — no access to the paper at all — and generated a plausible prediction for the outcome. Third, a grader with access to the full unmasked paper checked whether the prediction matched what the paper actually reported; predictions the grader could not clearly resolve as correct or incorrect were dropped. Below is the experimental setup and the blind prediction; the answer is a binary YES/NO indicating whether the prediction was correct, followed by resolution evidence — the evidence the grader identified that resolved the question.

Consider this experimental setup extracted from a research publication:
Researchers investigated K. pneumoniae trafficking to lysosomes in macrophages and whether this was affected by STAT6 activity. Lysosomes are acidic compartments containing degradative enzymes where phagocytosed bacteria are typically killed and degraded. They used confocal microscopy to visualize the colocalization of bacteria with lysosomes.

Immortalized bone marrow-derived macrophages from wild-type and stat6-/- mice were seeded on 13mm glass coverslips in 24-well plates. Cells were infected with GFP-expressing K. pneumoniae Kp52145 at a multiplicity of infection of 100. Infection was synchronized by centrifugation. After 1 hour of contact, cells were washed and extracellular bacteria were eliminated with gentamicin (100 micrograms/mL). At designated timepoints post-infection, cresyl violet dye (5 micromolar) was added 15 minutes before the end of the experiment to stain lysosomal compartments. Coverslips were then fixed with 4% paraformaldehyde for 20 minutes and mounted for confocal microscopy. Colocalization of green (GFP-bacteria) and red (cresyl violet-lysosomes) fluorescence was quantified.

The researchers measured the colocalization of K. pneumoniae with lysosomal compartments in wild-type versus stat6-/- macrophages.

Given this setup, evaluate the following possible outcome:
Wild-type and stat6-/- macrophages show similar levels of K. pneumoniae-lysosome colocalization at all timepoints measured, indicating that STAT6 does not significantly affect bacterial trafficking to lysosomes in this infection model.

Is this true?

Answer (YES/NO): NO